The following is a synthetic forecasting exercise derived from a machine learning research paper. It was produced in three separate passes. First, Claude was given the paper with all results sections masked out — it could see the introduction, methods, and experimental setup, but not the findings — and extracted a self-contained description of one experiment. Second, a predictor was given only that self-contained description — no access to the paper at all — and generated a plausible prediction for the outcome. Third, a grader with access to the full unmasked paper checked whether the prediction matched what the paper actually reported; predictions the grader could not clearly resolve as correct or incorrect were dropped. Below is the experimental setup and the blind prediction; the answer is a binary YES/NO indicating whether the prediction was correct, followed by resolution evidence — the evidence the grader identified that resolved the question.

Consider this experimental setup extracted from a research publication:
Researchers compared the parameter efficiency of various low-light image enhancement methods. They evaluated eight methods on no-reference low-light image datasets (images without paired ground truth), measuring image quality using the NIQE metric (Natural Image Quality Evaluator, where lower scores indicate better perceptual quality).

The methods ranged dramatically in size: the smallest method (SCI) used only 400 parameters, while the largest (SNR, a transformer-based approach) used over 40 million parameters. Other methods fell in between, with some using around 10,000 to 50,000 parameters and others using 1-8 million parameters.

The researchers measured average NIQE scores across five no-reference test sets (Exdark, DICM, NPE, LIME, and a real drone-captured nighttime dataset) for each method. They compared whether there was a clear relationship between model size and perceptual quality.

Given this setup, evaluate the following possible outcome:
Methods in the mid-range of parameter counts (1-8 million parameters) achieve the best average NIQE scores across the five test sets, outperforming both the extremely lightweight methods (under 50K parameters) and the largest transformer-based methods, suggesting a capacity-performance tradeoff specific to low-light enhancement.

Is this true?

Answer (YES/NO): NO